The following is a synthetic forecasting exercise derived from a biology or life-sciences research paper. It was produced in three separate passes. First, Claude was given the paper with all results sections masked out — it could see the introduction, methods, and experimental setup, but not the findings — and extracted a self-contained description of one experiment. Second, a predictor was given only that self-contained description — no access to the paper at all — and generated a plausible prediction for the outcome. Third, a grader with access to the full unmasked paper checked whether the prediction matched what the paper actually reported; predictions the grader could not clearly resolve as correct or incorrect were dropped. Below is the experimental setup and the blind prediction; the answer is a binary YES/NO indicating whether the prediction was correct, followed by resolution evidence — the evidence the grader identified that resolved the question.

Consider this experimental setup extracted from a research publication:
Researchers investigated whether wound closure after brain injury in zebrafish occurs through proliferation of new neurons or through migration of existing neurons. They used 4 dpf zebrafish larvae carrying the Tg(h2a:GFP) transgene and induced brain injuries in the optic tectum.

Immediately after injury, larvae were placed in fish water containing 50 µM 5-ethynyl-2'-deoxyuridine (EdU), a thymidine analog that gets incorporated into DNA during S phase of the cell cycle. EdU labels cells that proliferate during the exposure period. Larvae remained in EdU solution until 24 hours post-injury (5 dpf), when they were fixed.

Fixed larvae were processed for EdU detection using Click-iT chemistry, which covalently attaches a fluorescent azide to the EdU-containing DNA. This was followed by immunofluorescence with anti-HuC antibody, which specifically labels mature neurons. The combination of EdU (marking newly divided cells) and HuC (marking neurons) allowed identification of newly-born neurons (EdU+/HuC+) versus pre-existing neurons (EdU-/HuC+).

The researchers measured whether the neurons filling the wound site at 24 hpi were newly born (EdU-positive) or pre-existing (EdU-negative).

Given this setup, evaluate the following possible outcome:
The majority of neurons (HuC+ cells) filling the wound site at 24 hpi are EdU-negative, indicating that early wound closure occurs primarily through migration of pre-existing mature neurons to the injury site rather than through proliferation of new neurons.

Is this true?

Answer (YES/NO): NO